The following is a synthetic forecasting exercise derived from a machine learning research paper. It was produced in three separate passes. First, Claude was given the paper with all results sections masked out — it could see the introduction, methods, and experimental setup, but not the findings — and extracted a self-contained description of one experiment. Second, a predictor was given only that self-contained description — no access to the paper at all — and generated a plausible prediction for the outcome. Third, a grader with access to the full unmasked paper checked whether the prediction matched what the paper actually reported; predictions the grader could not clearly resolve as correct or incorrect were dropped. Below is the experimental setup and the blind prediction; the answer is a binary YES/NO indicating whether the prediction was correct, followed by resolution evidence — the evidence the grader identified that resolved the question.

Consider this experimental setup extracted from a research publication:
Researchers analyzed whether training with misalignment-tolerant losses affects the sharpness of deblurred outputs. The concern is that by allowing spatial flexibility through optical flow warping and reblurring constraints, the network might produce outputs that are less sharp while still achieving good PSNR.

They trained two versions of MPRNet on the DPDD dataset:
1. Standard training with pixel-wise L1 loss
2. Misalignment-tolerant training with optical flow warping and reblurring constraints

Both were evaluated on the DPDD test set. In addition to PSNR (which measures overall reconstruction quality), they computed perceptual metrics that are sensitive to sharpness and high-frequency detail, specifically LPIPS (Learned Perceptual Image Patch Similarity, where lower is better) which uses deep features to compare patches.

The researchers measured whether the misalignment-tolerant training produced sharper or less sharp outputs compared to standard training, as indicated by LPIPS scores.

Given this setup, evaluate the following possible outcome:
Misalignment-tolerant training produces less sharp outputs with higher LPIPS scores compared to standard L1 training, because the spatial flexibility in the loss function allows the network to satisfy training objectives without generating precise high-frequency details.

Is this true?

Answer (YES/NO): NO